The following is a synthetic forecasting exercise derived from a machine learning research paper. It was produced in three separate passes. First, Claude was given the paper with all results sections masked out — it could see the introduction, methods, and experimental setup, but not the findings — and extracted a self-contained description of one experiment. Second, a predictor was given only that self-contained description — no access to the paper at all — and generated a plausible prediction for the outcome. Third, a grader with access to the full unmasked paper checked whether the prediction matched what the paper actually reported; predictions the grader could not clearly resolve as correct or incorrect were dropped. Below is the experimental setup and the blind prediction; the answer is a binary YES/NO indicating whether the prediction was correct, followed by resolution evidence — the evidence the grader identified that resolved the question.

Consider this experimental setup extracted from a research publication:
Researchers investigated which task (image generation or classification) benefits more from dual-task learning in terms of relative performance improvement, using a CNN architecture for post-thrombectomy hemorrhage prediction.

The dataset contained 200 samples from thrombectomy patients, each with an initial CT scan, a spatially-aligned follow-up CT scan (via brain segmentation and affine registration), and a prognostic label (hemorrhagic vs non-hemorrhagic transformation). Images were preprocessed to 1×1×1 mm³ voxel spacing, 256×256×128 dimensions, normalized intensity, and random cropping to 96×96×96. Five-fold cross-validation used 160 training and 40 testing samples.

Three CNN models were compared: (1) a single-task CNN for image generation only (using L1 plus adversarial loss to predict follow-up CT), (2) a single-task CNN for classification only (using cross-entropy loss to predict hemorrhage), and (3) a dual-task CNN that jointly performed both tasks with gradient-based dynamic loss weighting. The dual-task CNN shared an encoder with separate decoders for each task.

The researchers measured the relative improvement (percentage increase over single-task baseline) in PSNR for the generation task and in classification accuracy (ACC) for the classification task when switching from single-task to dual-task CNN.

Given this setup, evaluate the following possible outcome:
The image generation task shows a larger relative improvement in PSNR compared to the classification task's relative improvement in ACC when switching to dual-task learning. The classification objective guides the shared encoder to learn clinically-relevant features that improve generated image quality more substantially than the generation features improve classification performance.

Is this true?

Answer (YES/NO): YES